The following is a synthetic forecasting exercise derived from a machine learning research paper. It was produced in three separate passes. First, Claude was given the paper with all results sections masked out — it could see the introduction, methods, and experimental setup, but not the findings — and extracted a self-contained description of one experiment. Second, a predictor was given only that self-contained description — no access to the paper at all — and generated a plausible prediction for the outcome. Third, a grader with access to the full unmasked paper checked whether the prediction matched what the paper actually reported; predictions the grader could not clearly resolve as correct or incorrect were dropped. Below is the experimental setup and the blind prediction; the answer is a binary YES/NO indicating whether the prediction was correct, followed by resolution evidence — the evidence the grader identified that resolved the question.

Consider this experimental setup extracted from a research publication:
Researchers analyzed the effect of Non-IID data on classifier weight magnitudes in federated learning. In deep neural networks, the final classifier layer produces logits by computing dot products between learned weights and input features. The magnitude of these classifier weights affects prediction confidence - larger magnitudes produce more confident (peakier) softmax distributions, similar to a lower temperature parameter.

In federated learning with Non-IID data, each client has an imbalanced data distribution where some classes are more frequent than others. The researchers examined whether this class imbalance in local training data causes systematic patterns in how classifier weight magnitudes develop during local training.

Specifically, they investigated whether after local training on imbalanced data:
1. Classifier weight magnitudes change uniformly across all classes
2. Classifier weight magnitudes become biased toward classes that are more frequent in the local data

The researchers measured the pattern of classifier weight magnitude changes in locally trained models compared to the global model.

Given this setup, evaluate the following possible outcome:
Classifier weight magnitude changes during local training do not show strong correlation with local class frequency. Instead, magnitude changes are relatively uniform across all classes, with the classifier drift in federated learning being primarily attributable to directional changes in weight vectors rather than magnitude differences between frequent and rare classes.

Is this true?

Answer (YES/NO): NO